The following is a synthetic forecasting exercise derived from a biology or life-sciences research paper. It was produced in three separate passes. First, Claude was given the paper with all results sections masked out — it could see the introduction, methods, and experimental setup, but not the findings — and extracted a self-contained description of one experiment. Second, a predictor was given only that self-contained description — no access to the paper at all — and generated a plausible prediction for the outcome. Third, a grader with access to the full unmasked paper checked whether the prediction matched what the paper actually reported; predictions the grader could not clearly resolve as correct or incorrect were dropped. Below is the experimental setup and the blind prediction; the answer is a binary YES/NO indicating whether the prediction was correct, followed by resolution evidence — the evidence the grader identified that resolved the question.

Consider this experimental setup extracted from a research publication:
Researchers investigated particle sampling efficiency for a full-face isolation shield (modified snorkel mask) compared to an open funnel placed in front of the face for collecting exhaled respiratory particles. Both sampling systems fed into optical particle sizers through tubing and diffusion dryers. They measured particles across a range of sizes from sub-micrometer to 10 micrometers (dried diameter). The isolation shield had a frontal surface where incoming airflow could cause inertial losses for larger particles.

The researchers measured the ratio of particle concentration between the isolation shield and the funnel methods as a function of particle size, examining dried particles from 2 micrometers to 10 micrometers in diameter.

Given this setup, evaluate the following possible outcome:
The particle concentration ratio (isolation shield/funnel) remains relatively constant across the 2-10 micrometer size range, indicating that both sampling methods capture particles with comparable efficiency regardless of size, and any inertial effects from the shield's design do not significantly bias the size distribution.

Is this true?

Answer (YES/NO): NO